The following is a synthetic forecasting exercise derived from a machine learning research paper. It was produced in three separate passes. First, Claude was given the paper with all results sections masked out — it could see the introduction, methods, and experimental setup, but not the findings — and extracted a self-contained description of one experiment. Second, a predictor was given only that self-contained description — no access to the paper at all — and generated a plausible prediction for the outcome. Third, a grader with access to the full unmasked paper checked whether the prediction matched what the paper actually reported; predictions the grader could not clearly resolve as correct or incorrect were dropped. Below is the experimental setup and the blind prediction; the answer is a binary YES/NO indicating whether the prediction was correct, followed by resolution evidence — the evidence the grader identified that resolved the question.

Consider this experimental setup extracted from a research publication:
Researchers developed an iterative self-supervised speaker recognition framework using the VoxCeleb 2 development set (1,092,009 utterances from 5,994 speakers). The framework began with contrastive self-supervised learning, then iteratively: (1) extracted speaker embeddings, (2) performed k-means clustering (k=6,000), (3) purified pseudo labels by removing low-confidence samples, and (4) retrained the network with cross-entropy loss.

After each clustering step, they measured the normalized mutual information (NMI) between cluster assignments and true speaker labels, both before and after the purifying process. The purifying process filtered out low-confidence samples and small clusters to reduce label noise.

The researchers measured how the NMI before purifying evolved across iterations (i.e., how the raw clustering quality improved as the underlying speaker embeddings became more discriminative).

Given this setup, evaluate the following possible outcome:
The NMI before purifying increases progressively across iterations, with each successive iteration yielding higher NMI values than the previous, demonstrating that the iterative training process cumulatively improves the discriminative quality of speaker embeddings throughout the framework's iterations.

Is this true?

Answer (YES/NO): YES